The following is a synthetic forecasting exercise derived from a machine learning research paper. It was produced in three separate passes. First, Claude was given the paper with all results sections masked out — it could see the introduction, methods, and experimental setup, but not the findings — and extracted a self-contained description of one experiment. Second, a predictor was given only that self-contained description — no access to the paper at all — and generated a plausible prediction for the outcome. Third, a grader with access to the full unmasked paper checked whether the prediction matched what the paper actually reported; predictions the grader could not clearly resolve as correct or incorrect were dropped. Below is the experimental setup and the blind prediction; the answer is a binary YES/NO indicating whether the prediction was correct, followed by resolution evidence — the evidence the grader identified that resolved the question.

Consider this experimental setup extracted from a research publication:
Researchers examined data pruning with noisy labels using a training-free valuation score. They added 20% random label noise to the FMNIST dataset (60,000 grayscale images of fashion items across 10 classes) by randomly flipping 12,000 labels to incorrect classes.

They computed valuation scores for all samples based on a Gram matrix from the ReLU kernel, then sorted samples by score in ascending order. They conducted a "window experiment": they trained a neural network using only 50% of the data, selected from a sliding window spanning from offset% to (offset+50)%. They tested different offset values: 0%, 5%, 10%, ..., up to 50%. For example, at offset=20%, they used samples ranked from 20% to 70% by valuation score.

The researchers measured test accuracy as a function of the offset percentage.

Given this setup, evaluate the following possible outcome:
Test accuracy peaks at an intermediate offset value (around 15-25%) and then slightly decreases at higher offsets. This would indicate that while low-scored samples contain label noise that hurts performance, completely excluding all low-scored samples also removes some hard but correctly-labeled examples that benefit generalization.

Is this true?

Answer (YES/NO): NO